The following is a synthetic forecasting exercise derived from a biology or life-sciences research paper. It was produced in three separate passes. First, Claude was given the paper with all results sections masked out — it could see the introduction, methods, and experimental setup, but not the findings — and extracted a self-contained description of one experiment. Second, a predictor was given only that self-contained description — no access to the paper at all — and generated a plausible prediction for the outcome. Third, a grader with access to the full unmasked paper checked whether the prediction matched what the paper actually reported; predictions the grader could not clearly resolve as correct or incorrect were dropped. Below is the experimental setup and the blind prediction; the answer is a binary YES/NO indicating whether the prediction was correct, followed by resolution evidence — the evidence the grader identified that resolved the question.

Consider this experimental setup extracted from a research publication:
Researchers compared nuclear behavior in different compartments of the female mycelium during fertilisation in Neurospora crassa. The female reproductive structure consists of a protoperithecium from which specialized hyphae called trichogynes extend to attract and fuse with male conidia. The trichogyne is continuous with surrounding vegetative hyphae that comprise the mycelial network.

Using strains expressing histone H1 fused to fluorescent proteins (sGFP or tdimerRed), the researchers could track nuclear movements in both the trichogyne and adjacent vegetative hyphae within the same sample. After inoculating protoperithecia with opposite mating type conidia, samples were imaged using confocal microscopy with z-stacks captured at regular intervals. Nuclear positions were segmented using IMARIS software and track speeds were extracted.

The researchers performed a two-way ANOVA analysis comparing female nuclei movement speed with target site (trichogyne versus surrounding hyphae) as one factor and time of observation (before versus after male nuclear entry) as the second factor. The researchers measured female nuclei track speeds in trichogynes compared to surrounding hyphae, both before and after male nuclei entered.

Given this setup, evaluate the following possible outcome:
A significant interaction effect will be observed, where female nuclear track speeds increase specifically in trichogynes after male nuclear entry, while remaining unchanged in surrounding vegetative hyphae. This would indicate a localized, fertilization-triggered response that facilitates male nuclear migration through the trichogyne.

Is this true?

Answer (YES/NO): NO